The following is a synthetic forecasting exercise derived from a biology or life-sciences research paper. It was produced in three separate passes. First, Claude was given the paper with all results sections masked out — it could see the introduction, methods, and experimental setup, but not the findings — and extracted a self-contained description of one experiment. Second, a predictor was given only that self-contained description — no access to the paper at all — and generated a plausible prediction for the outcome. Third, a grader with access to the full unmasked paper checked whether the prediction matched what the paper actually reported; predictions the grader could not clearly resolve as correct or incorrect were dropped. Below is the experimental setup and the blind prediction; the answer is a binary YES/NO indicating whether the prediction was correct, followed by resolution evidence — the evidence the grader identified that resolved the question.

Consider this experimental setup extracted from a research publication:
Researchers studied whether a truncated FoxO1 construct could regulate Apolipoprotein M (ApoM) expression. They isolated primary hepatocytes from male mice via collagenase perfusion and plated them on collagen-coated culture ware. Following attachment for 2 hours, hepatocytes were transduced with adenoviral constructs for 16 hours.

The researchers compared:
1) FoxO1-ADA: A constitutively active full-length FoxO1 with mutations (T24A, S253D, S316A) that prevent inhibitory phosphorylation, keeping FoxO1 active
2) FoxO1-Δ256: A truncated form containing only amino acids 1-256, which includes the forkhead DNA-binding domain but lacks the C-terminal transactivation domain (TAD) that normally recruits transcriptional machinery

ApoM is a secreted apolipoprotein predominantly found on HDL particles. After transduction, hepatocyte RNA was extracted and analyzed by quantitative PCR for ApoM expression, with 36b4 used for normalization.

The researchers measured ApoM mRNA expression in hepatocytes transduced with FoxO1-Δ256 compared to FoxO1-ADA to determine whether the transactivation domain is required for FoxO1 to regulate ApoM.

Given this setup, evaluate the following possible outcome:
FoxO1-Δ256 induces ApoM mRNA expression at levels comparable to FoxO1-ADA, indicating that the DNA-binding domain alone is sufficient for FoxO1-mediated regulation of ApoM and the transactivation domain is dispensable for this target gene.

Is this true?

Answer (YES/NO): NO